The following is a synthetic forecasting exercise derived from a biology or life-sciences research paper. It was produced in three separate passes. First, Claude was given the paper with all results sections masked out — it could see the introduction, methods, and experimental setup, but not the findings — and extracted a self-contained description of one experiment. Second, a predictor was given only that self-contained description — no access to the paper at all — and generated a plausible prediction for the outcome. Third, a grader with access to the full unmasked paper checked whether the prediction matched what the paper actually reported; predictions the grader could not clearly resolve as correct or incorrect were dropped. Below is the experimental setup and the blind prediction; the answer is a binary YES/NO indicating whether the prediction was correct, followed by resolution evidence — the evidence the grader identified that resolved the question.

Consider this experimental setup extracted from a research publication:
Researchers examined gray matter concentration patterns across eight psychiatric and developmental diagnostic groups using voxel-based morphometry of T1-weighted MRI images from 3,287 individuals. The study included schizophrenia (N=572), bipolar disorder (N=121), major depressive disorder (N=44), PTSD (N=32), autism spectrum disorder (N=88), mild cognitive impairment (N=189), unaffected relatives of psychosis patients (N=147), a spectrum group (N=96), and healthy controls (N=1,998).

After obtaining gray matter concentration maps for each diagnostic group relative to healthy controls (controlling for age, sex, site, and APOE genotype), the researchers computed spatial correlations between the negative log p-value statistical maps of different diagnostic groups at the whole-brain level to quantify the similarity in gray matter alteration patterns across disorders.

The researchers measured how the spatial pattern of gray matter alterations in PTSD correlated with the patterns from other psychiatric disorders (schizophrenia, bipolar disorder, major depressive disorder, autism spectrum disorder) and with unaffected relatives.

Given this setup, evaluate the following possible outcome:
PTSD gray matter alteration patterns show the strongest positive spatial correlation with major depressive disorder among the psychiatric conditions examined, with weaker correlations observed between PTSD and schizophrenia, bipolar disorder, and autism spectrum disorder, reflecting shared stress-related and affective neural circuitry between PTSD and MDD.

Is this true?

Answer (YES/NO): NO